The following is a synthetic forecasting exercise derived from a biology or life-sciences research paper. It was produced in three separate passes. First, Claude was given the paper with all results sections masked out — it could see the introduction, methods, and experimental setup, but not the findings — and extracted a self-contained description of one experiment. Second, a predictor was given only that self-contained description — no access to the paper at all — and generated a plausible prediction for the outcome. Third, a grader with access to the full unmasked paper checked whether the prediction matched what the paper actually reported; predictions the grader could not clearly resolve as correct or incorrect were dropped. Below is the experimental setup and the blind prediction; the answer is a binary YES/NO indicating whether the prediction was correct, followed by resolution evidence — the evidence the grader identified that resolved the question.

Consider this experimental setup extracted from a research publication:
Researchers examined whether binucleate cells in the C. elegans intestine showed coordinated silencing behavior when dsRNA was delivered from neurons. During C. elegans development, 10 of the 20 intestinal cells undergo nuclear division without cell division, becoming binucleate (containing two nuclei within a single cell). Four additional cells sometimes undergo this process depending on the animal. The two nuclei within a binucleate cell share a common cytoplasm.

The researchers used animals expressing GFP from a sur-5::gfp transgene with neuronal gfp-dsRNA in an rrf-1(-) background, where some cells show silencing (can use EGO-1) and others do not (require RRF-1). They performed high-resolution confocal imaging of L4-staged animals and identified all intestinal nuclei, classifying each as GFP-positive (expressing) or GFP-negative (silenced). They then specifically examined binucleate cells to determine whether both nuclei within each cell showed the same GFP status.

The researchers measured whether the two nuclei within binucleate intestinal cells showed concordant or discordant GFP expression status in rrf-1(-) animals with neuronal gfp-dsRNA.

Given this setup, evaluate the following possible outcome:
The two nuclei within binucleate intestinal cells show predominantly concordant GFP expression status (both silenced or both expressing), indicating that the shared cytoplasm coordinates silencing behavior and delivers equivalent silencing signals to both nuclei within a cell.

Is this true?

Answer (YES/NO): YES